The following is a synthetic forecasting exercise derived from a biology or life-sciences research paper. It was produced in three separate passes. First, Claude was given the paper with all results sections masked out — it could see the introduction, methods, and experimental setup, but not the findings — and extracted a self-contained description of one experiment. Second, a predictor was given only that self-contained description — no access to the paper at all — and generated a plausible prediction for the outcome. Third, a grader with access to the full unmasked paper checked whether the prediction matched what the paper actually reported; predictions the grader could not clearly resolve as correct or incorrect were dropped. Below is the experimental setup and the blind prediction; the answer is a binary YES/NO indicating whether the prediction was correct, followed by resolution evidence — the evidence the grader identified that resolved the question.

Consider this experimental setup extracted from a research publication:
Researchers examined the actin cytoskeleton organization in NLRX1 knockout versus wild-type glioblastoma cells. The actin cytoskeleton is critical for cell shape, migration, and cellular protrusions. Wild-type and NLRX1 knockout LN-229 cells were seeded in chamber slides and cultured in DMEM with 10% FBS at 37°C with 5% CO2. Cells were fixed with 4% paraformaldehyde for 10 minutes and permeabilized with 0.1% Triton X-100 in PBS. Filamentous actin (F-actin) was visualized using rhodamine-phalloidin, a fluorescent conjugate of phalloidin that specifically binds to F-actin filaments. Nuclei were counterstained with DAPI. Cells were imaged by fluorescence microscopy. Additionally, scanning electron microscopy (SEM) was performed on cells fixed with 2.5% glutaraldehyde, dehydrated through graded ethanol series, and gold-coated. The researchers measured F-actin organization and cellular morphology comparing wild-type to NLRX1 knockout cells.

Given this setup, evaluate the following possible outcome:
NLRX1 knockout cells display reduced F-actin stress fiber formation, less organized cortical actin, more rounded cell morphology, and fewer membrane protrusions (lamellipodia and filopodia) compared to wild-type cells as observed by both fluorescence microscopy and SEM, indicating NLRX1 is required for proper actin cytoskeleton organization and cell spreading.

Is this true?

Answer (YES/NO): NO